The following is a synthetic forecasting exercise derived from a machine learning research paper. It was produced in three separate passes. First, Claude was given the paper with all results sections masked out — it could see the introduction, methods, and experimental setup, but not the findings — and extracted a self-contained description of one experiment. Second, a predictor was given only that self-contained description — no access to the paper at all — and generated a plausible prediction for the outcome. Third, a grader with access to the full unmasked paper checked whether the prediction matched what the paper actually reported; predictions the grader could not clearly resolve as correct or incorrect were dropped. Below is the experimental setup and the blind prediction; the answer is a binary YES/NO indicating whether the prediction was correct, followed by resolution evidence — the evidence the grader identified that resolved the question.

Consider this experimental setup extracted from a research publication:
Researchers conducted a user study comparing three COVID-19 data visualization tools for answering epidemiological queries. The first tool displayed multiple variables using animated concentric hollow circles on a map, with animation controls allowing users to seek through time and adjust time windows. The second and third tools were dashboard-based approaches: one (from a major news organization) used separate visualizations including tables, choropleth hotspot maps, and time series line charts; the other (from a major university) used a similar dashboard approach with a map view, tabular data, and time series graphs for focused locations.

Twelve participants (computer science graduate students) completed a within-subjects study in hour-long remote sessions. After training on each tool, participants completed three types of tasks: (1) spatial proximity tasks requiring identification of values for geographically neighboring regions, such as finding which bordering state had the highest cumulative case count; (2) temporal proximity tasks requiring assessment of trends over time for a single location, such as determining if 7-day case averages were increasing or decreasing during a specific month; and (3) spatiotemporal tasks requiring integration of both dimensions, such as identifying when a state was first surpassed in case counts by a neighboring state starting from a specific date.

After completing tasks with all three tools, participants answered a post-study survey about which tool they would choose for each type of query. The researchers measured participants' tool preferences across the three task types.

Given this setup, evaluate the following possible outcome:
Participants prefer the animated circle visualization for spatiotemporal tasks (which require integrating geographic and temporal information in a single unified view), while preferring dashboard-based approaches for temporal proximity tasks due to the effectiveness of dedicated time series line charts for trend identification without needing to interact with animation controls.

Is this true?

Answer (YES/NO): YES